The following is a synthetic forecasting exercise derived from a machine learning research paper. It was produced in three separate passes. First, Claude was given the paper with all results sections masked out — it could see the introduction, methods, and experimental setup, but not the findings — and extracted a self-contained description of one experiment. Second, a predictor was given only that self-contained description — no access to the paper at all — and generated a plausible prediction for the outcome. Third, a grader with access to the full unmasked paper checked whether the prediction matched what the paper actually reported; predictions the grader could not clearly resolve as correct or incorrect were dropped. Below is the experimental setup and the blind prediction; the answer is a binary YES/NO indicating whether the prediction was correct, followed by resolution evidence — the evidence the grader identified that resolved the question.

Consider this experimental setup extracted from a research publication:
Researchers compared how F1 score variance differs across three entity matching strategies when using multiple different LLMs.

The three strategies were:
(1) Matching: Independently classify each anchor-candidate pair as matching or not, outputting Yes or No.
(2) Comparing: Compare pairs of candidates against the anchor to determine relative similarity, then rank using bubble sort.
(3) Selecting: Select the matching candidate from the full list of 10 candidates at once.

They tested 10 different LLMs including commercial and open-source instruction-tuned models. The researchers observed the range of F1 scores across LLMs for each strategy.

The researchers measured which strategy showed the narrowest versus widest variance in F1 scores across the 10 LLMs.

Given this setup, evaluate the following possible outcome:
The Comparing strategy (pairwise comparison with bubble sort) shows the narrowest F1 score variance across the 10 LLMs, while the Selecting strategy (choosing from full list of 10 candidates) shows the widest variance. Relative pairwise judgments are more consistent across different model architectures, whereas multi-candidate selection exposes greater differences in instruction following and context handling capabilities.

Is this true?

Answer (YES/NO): NO